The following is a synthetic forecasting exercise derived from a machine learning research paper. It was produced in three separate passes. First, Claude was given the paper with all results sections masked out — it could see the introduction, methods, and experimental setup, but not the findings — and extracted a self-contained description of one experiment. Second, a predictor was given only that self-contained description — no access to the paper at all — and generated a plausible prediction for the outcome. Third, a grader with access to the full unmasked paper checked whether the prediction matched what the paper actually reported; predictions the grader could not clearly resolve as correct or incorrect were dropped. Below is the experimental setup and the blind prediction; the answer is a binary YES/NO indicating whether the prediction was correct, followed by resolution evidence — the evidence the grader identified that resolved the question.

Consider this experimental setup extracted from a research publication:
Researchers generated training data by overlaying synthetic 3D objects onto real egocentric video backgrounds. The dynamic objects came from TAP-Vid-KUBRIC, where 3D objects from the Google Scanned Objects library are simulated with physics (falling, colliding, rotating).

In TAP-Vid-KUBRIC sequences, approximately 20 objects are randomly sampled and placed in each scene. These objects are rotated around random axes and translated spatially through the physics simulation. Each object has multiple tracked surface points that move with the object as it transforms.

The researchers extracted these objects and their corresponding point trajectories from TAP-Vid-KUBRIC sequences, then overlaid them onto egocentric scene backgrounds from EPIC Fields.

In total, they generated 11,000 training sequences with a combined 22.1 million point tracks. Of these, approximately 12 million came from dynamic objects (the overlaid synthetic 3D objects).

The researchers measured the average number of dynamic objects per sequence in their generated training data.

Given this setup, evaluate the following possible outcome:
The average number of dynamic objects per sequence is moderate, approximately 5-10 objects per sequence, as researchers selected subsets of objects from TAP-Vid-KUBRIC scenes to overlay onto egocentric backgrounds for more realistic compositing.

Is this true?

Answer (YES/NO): YES